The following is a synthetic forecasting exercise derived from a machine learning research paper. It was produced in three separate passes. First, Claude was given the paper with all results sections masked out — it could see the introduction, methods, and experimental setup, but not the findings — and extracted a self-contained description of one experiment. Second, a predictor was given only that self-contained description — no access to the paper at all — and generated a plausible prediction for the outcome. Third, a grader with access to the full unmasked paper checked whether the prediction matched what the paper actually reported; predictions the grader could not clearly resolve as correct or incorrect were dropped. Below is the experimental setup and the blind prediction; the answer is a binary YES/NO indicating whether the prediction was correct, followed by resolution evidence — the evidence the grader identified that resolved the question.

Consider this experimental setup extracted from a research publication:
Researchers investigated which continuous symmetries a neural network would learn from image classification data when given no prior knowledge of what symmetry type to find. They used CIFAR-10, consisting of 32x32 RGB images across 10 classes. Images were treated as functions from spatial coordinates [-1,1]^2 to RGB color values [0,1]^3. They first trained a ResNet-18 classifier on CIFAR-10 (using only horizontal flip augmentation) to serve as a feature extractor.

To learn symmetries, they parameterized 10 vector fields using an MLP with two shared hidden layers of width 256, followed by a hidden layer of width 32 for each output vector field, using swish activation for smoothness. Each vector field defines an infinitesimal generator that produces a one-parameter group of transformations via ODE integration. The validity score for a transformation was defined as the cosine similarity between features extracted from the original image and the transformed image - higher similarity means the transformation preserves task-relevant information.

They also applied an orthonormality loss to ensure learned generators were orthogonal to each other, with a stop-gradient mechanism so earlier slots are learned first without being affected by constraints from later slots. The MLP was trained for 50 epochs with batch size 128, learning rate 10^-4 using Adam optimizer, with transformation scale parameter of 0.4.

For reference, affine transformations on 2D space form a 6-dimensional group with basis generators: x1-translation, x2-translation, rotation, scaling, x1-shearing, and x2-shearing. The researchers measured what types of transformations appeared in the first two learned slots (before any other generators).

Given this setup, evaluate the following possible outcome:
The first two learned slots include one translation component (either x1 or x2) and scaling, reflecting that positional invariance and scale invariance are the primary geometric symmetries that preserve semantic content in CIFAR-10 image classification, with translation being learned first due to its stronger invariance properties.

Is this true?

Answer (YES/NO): NO